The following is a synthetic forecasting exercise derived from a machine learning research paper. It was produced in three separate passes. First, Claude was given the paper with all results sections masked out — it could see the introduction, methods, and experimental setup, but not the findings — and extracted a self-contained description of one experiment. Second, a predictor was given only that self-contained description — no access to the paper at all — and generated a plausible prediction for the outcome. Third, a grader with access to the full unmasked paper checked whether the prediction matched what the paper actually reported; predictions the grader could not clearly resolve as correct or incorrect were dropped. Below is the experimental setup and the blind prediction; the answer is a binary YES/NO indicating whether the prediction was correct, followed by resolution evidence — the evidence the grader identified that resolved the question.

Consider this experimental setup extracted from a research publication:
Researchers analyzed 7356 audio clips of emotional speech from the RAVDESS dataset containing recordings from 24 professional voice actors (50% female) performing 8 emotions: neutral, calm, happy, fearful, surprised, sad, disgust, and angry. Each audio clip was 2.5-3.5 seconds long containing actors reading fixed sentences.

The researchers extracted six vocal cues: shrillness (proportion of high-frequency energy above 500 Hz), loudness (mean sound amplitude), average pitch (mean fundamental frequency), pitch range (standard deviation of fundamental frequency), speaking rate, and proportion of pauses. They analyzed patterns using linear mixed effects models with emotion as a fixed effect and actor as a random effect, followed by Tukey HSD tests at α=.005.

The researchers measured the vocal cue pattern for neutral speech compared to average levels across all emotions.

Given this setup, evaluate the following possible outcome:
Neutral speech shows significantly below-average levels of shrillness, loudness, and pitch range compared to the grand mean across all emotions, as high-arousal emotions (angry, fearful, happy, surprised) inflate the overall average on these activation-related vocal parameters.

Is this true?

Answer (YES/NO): NO